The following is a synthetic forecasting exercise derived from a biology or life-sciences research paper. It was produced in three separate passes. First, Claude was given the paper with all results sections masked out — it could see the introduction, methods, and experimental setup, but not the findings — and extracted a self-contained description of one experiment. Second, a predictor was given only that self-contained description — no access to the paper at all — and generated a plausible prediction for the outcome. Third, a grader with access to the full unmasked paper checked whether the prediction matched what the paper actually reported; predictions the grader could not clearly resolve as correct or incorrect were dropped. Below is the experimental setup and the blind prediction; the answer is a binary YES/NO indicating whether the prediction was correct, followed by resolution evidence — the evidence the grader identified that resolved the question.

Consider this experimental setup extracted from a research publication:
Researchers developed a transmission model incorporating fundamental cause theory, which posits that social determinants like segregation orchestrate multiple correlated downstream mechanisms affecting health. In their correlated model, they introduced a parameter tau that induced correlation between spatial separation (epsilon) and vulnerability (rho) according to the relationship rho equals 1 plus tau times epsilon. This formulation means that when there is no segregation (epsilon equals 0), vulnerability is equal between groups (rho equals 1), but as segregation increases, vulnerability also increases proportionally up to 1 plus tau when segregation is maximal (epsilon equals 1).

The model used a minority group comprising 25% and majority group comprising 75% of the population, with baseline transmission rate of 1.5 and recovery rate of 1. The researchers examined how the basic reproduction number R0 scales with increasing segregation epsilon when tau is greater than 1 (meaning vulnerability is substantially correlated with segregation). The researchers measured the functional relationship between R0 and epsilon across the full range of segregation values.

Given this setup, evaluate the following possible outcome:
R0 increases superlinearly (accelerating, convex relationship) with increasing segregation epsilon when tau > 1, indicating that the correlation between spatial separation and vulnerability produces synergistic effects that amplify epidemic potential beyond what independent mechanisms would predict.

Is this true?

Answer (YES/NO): YES